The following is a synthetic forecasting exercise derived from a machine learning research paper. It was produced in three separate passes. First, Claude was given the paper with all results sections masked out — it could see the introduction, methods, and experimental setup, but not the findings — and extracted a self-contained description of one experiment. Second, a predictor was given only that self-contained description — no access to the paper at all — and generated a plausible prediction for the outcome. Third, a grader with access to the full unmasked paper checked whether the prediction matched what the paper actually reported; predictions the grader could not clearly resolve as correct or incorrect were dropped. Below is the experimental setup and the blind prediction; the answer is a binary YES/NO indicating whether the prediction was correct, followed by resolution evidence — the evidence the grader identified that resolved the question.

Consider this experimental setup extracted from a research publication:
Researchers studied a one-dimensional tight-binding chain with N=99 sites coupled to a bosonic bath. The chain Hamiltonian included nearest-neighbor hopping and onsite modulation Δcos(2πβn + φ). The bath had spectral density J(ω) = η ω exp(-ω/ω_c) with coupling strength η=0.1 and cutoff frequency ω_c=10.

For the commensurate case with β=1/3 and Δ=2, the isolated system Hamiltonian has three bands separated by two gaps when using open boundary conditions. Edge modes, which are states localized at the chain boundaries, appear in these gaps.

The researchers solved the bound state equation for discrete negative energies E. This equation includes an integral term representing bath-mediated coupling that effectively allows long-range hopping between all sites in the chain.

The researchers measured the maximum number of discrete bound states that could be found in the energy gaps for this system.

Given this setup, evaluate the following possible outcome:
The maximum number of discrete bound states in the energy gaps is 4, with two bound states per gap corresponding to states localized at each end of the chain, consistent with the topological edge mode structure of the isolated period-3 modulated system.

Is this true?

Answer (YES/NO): NO